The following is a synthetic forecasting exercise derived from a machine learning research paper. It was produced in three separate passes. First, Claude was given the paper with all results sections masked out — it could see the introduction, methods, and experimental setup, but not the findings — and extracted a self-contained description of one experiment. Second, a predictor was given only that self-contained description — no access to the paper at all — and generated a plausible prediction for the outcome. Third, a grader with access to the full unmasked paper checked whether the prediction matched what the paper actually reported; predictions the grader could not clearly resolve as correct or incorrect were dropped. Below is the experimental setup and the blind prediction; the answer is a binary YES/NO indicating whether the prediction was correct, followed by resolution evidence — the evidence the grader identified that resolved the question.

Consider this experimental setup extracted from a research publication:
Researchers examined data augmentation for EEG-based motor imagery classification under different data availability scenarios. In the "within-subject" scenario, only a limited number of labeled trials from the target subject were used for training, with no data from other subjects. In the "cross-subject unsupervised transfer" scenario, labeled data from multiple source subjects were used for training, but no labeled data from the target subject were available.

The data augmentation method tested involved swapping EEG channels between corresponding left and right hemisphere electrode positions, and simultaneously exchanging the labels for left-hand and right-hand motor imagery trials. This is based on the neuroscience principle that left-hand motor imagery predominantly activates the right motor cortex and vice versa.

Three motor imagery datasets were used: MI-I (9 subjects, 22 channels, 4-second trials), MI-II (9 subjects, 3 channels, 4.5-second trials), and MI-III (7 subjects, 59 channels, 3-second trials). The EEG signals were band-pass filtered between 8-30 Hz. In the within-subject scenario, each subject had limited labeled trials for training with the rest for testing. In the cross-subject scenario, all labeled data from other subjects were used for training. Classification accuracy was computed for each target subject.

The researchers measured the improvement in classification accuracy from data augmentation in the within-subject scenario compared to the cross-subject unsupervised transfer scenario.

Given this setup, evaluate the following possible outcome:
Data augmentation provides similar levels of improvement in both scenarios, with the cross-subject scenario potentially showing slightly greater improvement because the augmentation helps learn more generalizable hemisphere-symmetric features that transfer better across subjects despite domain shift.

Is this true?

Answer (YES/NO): NO